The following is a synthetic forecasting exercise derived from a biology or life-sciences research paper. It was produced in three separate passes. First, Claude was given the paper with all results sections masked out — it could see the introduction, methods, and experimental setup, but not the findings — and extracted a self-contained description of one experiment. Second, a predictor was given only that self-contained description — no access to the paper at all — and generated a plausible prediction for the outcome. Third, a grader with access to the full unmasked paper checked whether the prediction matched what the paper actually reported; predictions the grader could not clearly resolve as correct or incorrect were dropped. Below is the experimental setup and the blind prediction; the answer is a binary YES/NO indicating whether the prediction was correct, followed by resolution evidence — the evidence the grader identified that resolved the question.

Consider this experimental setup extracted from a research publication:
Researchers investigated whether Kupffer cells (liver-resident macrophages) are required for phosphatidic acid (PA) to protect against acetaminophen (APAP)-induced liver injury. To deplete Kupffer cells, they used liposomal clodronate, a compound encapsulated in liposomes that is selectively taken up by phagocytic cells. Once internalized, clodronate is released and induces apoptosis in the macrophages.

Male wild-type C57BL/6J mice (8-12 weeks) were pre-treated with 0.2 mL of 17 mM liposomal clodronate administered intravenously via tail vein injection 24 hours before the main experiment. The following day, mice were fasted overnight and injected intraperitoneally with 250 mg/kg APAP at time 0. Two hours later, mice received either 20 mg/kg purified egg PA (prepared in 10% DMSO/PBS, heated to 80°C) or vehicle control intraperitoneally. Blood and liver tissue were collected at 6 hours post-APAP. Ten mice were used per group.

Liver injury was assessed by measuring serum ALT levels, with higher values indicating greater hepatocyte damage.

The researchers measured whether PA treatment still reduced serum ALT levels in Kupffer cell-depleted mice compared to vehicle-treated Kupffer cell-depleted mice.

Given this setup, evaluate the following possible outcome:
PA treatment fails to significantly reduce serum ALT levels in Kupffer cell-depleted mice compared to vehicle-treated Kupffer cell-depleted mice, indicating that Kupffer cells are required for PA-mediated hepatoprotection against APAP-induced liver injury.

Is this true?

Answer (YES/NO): NO